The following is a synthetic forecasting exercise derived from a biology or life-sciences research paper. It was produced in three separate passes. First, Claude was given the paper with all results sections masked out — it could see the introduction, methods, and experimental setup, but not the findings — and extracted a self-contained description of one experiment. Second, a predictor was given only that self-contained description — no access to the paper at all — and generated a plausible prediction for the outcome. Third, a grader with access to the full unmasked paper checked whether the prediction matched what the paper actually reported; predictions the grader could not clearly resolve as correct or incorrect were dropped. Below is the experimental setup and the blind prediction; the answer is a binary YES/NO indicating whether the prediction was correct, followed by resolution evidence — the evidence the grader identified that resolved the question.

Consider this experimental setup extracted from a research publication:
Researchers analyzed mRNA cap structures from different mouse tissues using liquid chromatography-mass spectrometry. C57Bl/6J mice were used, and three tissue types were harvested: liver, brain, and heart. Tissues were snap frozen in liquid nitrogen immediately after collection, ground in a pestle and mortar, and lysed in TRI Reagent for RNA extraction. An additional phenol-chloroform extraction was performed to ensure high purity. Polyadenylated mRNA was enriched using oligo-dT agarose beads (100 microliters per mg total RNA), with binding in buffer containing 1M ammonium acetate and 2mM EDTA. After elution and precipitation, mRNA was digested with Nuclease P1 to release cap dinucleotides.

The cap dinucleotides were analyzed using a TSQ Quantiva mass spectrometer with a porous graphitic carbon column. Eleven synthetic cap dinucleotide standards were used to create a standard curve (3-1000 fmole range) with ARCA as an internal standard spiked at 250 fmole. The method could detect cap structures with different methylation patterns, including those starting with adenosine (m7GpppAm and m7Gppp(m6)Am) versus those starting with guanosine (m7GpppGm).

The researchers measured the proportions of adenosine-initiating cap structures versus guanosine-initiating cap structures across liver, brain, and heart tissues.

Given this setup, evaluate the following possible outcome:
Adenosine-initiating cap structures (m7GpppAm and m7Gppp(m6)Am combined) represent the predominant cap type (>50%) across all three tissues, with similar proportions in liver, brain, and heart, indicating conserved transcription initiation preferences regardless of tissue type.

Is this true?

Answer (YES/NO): NO